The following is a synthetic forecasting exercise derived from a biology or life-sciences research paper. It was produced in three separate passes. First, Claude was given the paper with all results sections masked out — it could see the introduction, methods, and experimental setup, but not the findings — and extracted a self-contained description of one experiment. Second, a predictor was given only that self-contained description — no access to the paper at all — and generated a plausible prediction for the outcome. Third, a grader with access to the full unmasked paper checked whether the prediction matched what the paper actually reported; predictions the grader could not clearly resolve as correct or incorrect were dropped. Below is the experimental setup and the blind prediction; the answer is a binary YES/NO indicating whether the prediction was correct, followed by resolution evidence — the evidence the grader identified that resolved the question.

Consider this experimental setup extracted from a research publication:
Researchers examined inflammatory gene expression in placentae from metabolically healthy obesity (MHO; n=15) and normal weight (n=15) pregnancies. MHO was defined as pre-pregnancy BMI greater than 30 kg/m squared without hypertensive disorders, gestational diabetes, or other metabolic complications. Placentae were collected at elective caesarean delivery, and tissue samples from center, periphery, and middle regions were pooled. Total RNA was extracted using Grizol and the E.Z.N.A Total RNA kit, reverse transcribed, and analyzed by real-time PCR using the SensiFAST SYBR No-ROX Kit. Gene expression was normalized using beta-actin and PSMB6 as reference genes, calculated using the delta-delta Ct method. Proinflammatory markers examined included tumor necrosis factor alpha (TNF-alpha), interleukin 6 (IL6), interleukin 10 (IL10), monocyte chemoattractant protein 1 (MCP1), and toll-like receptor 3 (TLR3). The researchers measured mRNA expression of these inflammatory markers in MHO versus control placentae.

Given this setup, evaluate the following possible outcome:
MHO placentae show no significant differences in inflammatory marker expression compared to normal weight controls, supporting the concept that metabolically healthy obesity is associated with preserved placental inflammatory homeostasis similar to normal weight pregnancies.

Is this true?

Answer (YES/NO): YES